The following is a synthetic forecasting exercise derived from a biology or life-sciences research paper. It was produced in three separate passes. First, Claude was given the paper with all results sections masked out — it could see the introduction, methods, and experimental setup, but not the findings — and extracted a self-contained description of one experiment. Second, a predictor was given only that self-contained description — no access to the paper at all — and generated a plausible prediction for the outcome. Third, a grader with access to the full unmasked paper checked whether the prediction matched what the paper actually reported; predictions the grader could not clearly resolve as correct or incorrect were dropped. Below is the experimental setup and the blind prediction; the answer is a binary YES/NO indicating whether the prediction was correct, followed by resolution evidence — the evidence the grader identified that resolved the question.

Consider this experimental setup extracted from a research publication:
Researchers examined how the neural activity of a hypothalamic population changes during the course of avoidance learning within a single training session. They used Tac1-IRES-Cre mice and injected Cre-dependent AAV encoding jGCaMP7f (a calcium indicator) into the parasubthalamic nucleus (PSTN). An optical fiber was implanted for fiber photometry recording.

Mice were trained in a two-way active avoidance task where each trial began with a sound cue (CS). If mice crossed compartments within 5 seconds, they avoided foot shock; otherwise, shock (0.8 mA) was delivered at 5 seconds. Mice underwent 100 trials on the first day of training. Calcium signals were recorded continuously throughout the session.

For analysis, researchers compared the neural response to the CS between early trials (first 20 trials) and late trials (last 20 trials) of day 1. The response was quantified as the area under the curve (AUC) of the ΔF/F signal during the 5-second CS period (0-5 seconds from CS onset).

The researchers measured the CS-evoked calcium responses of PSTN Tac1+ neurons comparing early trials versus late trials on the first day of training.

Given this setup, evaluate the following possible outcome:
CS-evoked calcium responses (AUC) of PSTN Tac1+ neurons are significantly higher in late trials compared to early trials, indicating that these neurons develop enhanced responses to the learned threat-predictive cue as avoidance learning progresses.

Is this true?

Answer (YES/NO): YES